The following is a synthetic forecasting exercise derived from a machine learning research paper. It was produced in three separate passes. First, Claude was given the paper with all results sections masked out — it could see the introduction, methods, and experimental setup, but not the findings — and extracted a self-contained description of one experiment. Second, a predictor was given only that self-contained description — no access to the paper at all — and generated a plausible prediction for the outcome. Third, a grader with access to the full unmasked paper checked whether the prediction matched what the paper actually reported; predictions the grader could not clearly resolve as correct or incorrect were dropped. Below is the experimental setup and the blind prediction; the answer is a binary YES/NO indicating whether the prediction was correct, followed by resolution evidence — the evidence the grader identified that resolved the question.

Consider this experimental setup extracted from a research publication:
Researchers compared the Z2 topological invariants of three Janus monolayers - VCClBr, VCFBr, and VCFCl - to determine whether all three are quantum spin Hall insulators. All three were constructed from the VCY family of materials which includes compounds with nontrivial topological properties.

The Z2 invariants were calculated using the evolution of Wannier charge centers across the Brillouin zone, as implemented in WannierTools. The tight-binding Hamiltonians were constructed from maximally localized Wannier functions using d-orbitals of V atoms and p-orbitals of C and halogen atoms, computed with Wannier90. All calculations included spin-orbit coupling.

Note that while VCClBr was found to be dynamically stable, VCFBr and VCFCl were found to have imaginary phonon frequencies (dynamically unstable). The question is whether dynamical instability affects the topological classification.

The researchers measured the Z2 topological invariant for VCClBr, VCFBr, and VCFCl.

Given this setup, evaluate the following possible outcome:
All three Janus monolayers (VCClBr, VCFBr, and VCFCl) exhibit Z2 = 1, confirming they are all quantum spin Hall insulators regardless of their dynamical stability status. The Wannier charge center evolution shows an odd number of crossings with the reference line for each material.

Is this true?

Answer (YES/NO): YES